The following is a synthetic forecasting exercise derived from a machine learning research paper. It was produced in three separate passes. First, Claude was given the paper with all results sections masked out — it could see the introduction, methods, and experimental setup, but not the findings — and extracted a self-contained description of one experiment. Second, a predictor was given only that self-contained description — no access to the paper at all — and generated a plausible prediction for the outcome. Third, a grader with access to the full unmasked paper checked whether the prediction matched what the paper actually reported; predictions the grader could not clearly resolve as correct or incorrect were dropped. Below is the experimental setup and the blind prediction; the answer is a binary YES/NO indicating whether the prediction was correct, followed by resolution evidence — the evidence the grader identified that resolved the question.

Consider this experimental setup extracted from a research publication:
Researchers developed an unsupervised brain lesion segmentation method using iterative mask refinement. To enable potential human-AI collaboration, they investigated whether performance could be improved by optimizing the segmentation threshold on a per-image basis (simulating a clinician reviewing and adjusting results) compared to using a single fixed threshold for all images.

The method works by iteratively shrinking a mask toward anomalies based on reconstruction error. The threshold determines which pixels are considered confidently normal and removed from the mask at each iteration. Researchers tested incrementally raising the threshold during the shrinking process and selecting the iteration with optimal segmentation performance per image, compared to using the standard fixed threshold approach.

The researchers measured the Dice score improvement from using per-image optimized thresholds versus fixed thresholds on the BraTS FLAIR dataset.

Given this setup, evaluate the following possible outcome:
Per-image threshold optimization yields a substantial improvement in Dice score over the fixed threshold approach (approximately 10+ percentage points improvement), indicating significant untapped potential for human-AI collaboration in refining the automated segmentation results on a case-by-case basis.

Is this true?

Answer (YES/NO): NO